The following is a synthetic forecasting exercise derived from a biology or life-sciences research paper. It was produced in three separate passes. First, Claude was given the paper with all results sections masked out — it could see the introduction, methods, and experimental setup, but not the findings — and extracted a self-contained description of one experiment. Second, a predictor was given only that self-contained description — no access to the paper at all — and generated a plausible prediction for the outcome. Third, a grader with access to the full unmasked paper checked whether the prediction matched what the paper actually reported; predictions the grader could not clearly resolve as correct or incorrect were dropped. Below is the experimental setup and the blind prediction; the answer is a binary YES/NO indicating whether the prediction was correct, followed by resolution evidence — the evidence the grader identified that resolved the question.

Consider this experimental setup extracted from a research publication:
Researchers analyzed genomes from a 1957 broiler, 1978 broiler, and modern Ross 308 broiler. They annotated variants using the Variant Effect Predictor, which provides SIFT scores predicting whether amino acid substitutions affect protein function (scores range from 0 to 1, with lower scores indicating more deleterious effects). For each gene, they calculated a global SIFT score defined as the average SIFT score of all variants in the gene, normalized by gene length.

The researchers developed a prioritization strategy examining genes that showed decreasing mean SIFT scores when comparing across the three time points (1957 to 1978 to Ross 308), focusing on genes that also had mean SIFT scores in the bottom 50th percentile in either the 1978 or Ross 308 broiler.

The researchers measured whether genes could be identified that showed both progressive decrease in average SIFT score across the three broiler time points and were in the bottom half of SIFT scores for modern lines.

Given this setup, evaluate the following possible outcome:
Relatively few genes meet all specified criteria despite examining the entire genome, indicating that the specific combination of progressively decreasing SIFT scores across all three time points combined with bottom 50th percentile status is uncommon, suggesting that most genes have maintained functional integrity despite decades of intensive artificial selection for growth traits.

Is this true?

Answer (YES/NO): NO